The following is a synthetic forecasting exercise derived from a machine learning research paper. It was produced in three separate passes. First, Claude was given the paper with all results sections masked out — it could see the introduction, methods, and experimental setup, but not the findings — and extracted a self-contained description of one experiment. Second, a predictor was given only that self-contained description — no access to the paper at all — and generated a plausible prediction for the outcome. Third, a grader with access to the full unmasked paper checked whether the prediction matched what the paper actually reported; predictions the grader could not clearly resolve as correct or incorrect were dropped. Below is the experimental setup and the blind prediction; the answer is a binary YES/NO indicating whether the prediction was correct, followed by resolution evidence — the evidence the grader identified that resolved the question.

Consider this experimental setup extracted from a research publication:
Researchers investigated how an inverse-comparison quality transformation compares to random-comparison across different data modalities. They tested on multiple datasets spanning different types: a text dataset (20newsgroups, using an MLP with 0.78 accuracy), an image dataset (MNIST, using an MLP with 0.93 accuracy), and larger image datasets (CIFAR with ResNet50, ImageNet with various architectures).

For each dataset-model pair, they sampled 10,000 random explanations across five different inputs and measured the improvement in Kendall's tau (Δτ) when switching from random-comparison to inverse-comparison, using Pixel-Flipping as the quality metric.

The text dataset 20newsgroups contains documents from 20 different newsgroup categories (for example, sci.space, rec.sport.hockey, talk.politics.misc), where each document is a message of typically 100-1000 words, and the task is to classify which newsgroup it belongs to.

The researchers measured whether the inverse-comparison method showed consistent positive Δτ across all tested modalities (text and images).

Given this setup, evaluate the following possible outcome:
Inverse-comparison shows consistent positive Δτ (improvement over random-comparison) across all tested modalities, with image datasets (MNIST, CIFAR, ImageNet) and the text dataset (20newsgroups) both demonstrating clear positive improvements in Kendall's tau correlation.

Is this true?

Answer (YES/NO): YES